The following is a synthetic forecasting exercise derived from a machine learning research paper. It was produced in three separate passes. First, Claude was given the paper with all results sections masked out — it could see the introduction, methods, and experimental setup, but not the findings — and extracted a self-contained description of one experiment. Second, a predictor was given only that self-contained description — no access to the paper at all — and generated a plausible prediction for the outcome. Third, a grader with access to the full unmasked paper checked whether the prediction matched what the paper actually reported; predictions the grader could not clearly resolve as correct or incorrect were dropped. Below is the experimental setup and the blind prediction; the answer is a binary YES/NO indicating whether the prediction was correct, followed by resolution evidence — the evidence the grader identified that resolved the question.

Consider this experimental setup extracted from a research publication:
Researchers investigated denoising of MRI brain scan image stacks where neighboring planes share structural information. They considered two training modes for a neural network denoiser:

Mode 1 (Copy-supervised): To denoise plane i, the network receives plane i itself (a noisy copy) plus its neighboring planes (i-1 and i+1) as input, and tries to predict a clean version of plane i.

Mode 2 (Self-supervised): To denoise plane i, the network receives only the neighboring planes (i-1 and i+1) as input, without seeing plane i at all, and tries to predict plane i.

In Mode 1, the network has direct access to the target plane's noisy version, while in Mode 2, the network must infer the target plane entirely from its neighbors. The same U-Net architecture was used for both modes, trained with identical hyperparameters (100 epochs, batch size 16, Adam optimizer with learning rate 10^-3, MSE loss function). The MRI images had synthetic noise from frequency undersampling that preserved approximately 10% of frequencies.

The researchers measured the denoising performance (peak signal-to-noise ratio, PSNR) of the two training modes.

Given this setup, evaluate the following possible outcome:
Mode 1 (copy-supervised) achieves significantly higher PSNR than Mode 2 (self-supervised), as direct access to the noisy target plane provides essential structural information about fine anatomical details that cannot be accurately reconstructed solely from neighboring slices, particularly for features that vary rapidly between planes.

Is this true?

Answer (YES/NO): YES